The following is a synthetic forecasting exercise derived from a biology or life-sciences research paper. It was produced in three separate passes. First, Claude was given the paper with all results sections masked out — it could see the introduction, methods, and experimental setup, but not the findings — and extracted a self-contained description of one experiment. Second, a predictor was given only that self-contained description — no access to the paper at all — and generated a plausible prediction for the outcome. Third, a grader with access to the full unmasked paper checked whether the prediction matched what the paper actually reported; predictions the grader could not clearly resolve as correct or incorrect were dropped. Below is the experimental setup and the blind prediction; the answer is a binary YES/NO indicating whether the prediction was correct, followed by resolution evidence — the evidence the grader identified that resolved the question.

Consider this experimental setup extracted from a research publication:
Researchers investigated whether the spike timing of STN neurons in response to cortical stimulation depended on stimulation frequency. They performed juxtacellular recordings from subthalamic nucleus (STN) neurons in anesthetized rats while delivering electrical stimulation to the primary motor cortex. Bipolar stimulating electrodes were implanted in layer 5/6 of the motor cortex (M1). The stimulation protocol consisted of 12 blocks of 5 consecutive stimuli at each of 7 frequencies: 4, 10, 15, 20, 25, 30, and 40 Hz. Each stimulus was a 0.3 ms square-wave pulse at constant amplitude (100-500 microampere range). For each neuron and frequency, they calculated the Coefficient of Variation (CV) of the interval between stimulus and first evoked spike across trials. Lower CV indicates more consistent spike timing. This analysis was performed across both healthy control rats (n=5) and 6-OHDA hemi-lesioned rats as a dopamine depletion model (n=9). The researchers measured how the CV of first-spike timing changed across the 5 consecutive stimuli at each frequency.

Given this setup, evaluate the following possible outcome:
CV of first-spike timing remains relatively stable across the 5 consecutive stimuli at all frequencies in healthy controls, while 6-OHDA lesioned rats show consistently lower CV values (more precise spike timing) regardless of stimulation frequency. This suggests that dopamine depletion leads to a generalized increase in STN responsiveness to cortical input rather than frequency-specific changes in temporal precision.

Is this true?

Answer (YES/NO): NO